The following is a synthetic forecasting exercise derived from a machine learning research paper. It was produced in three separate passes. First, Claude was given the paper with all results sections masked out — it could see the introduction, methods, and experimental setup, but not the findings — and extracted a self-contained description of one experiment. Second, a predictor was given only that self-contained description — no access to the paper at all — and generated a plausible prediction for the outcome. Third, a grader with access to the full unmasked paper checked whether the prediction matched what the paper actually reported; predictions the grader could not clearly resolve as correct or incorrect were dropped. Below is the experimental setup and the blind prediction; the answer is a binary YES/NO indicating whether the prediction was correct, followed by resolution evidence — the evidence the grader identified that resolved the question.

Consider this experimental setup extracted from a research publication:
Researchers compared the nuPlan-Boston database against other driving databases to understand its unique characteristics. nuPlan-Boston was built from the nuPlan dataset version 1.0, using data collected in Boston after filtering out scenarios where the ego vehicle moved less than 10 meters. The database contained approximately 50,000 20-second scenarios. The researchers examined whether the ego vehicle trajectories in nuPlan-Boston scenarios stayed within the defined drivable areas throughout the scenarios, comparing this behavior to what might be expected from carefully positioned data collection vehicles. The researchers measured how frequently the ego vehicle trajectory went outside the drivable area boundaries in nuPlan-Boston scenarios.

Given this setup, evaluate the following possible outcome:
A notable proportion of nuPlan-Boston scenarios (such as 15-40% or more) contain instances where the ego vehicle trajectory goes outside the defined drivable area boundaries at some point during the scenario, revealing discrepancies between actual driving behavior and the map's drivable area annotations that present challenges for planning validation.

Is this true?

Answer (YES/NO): YES